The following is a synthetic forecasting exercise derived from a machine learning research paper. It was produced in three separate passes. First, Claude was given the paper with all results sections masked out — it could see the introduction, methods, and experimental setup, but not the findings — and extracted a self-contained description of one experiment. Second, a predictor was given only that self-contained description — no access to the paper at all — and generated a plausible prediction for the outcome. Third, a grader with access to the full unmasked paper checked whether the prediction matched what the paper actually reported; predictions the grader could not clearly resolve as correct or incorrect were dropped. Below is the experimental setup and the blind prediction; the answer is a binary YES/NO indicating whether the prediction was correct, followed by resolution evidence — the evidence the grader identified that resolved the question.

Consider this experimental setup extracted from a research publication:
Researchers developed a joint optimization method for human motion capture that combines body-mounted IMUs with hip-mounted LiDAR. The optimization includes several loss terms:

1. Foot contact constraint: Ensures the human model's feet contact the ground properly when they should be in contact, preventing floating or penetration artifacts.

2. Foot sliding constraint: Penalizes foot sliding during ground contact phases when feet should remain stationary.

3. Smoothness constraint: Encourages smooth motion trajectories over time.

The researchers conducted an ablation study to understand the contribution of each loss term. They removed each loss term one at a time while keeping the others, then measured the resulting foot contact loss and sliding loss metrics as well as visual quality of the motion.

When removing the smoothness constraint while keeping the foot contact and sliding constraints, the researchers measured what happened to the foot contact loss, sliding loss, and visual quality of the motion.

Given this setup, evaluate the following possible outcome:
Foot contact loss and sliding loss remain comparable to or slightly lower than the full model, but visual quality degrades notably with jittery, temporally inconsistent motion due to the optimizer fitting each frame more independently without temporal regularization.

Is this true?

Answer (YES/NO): YES